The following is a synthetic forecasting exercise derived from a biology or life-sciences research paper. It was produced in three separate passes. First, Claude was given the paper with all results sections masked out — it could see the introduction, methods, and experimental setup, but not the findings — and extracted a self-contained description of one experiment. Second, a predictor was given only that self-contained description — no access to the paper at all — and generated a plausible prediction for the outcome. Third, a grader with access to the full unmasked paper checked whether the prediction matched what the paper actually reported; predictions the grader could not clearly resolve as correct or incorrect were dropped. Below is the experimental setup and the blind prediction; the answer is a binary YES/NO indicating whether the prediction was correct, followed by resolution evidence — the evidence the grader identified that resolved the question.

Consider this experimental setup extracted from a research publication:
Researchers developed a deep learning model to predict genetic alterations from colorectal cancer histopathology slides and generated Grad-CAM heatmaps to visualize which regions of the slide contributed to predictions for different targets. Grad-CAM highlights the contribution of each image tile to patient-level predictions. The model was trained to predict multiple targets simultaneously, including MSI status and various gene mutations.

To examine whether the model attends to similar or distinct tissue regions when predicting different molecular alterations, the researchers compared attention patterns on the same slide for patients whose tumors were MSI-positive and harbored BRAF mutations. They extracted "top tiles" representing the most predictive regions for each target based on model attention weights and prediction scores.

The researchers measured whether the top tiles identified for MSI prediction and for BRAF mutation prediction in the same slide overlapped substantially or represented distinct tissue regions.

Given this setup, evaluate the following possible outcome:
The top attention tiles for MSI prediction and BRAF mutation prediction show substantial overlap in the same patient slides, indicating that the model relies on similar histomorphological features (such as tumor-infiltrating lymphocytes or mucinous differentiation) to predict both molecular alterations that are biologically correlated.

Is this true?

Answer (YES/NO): YES